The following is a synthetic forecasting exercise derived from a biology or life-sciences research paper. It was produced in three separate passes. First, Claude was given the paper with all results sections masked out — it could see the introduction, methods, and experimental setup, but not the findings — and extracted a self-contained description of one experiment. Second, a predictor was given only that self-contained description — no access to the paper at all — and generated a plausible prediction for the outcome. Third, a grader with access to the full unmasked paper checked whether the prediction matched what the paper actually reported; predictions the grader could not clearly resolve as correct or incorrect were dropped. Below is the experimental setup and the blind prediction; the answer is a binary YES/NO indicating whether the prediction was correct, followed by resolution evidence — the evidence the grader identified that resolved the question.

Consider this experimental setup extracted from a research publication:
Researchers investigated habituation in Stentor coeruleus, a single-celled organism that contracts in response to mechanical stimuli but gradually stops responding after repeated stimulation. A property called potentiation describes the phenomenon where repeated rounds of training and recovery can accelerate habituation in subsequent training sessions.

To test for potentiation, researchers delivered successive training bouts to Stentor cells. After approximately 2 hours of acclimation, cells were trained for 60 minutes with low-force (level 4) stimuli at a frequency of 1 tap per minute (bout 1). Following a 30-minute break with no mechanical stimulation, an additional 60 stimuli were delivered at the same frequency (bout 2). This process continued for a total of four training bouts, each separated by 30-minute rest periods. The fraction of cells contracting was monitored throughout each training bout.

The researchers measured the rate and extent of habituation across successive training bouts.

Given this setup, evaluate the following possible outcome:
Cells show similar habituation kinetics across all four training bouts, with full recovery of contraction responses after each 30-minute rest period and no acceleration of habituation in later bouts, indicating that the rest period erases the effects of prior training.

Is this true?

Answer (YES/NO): NO